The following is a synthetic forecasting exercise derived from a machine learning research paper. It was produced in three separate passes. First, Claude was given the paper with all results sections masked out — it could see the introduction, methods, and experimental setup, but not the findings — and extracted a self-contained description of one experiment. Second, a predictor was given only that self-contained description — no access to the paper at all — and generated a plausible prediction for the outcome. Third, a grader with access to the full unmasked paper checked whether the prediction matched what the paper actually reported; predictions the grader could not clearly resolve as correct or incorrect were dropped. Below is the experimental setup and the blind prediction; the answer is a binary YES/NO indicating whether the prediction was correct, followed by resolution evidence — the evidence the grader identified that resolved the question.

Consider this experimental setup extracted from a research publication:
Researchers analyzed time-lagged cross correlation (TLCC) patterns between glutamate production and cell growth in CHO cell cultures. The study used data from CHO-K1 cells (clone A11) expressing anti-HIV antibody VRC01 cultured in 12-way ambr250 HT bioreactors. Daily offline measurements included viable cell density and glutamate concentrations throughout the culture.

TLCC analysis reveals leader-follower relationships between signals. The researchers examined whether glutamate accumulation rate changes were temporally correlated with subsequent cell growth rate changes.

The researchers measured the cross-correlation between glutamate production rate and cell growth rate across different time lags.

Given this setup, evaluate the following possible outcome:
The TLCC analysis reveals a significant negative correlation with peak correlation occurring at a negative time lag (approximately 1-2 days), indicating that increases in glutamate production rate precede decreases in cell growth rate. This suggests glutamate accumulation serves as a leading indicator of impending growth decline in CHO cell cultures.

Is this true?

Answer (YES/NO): NO